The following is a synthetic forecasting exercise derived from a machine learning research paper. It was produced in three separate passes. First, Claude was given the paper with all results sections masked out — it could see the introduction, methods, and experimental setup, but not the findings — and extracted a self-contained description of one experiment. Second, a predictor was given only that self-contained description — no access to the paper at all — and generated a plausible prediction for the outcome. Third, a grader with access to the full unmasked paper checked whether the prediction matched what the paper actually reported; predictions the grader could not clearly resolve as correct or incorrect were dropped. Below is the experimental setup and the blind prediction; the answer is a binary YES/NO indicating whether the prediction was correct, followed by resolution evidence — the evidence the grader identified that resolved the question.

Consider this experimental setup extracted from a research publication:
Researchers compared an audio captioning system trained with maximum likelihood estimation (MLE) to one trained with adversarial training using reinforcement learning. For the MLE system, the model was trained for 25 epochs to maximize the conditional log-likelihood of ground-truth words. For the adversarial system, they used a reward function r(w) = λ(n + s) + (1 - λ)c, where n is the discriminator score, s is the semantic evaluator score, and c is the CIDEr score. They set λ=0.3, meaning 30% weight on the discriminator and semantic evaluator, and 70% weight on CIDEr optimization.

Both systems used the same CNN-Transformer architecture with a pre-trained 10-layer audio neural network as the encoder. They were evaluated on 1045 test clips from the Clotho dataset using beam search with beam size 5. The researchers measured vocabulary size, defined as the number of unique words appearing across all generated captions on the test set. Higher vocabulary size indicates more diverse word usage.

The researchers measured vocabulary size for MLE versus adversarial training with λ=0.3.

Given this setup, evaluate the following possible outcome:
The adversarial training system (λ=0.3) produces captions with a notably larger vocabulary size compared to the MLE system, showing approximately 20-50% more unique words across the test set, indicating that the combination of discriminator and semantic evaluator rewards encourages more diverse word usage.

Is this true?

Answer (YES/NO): NO